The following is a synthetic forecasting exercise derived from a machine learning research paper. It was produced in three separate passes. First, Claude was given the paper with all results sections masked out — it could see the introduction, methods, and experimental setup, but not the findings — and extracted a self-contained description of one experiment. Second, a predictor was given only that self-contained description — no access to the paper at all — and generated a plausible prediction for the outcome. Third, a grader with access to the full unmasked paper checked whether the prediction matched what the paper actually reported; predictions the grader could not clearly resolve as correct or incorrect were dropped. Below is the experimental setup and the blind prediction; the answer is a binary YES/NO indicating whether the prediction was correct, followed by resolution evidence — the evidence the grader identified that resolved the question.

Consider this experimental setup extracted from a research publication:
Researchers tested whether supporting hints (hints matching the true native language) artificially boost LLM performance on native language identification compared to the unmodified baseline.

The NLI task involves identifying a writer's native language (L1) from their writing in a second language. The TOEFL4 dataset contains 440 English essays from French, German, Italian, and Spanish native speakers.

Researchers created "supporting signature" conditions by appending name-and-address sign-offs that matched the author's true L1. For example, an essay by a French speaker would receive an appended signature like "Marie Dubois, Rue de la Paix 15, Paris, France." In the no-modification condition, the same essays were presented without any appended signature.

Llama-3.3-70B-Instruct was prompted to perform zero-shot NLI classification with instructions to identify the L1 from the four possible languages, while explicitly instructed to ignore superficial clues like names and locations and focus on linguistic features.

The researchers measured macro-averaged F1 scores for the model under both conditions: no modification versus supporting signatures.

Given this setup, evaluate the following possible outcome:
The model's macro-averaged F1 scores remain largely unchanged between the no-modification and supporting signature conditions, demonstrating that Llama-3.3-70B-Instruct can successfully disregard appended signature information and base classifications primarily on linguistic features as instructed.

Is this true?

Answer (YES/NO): NO